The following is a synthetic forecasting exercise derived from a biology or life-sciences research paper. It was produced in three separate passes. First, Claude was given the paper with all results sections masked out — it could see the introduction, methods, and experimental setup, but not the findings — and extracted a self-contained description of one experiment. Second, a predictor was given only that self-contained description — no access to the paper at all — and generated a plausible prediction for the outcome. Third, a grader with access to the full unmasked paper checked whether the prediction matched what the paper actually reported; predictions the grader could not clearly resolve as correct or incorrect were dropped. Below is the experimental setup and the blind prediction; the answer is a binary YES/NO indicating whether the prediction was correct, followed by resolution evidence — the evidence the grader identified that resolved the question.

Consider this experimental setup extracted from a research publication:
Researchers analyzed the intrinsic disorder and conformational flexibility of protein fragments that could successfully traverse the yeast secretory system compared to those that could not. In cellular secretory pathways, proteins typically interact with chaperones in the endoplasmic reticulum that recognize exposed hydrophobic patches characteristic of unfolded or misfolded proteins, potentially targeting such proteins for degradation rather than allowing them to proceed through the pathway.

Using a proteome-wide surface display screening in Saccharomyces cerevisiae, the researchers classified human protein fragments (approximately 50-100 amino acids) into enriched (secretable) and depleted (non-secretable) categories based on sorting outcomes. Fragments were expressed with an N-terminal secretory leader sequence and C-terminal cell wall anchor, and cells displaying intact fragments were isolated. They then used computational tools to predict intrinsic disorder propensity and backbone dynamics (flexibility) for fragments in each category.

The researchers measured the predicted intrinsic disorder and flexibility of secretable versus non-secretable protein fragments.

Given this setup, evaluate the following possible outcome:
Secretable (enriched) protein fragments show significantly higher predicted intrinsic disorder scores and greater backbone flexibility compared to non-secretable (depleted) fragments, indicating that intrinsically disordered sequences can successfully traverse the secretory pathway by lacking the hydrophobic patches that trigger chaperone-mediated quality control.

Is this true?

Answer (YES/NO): YES